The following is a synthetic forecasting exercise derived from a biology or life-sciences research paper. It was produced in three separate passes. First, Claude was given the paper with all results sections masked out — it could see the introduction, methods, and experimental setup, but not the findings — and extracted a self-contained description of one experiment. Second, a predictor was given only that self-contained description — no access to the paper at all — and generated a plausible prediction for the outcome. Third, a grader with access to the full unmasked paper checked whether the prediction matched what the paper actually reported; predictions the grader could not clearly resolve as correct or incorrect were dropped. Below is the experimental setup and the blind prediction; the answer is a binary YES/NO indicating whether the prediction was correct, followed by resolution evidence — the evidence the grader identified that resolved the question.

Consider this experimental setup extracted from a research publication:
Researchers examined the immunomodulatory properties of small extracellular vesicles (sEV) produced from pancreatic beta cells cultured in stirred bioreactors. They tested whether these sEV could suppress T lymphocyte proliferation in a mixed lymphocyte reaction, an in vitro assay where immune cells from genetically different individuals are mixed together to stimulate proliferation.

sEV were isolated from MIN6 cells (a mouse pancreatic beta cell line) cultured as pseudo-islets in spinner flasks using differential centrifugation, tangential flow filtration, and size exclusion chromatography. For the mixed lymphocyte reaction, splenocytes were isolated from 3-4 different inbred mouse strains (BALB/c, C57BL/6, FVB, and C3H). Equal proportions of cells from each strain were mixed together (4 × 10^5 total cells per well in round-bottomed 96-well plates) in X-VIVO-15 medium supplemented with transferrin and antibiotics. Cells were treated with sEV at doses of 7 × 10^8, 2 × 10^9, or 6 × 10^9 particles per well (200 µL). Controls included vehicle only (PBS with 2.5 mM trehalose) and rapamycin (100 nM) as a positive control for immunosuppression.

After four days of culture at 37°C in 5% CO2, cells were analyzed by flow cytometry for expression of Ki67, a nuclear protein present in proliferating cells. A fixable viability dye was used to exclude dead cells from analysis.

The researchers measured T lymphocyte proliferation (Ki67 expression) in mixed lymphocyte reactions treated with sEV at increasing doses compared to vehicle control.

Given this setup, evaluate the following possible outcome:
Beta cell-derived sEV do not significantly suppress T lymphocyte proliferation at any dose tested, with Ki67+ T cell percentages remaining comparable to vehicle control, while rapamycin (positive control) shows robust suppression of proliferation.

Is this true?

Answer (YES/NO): NO